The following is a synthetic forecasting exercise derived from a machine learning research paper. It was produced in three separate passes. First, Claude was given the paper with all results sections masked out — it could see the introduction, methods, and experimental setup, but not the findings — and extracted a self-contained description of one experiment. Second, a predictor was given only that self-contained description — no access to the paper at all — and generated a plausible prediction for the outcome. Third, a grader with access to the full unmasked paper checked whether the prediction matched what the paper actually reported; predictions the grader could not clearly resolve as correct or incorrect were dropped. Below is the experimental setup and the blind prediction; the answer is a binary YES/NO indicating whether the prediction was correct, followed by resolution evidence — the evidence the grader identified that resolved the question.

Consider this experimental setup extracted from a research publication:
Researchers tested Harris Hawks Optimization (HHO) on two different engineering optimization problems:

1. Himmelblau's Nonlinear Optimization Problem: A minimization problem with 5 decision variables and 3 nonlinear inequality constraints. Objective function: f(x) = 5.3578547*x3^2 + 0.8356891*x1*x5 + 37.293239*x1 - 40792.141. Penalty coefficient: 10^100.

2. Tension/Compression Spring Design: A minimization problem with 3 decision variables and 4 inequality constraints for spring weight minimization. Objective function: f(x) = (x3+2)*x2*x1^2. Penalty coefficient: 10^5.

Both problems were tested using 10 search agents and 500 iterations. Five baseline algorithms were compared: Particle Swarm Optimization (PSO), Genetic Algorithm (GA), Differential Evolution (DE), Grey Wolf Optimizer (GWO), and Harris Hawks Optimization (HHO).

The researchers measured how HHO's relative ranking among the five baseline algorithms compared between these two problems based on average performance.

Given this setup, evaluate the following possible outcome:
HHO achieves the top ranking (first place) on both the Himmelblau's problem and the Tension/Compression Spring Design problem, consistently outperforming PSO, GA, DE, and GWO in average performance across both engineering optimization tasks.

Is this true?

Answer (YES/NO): NO